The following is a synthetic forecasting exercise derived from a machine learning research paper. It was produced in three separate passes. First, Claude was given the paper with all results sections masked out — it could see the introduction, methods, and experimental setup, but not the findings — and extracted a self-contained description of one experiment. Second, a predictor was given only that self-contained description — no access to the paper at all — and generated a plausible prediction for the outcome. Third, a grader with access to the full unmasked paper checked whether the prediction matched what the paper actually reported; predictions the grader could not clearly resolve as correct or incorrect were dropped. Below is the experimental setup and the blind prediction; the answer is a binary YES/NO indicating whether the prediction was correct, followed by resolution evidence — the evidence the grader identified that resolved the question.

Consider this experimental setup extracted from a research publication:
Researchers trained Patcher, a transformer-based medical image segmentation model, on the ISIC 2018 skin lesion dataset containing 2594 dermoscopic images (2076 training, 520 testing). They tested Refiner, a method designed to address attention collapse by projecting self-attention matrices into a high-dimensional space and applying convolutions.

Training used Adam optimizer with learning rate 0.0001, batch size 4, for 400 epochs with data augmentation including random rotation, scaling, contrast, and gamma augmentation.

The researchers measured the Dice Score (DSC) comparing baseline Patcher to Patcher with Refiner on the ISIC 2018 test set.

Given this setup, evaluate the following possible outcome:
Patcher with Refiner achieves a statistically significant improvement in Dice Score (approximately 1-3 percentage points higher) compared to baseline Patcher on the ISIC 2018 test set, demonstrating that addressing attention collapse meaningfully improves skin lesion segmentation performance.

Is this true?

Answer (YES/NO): NO